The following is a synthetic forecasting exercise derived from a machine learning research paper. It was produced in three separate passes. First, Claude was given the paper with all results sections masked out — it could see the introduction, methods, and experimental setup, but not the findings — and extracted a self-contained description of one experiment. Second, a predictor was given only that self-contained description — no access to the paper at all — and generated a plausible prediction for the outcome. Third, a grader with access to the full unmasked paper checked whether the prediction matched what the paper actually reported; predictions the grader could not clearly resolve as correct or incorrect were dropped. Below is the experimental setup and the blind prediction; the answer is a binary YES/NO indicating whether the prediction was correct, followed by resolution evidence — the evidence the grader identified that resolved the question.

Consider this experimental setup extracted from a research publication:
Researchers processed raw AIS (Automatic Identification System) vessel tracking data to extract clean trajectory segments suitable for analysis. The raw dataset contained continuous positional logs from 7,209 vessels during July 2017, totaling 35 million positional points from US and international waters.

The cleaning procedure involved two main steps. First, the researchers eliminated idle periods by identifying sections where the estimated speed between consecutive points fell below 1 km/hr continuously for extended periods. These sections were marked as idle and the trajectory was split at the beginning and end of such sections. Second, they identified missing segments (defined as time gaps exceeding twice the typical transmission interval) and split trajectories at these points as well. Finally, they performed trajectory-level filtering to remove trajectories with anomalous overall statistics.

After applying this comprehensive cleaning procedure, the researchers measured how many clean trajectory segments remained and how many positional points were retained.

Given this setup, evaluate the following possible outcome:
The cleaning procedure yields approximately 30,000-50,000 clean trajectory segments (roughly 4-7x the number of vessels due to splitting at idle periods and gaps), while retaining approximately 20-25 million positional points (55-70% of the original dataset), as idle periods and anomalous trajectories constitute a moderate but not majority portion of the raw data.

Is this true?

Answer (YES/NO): NO